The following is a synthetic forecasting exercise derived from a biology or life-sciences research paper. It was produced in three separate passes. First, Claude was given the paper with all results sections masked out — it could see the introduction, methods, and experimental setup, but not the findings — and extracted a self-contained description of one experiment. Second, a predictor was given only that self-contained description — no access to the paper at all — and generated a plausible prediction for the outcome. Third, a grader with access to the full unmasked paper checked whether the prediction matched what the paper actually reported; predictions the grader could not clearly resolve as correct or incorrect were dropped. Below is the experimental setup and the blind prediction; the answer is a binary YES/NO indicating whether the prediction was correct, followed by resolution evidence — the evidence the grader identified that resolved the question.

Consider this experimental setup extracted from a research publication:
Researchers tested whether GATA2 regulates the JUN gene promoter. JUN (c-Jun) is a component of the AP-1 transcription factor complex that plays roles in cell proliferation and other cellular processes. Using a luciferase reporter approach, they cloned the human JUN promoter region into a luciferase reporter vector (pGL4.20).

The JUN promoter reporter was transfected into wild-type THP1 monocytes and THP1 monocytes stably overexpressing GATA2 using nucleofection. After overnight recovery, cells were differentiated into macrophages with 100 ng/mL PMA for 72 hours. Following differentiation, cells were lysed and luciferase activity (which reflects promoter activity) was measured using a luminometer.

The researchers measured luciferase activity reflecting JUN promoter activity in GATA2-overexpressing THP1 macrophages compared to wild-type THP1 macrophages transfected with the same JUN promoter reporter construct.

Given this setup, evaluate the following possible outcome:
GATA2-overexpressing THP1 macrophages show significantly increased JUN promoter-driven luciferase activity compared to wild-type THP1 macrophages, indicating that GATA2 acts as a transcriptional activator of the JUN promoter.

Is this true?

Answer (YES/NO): NO